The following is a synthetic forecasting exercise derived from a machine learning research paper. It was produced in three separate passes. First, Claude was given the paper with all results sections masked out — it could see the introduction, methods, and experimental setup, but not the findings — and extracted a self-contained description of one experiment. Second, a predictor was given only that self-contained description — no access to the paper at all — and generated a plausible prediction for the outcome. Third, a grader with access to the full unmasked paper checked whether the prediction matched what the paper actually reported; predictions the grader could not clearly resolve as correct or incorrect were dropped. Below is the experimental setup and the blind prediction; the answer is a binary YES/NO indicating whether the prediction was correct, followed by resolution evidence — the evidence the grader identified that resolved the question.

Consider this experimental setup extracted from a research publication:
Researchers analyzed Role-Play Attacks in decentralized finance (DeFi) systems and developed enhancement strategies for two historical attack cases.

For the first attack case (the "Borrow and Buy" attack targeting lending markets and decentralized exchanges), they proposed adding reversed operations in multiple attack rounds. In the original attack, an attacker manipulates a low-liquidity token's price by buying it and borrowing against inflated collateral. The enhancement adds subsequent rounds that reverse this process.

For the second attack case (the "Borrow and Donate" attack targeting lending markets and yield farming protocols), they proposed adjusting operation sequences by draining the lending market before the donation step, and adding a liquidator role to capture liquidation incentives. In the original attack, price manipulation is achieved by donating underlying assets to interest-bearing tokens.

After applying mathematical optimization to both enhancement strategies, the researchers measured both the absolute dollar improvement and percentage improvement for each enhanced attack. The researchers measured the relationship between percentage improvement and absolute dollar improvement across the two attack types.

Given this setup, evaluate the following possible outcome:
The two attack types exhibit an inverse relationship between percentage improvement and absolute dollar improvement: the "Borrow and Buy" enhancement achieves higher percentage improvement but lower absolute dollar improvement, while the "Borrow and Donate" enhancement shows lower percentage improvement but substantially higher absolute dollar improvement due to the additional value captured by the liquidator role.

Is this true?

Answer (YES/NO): NO